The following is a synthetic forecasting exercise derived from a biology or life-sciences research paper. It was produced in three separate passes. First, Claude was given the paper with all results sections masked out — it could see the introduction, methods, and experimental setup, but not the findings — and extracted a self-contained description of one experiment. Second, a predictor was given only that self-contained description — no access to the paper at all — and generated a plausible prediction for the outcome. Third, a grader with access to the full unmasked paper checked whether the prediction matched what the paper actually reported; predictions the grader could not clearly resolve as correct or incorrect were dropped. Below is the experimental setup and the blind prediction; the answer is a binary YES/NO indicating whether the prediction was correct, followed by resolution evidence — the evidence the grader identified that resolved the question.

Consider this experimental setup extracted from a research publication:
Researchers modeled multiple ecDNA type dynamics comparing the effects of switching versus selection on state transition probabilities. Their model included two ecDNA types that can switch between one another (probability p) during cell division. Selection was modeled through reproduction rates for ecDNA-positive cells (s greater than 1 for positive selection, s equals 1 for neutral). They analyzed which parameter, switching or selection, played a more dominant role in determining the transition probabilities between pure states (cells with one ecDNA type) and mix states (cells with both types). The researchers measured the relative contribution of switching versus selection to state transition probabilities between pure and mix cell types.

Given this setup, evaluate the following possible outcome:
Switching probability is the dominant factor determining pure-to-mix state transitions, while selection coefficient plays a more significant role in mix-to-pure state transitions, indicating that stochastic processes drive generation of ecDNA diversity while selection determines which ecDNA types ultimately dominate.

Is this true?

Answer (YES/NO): NO